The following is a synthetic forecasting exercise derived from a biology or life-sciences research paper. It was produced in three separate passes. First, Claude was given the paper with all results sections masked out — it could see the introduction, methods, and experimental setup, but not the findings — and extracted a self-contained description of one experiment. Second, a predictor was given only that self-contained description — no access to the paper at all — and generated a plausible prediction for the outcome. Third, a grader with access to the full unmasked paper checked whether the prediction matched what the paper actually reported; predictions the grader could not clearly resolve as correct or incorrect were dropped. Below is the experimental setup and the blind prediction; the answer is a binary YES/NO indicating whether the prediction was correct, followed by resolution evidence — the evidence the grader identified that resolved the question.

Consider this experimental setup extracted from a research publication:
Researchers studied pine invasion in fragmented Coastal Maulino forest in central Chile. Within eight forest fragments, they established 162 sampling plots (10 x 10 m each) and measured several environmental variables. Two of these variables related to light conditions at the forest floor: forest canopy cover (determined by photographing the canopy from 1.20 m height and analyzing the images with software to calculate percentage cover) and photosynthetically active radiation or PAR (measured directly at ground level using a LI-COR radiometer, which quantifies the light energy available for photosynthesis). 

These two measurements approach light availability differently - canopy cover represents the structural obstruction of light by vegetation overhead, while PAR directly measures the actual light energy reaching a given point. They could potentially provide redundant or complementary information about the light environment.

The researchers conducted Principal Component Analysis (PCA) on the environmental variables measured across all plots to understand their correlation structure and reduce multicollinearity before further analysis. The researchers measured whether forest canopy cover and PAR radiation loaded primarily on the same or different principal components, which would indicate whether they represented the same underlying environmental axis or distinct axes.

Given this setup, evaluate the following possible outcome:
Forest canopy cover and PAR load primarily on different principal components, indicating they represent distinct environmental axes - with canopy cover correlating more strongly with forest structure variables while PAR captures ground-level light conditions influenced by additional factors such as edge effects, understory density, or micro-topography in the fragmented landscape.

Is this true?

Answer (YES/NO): NO